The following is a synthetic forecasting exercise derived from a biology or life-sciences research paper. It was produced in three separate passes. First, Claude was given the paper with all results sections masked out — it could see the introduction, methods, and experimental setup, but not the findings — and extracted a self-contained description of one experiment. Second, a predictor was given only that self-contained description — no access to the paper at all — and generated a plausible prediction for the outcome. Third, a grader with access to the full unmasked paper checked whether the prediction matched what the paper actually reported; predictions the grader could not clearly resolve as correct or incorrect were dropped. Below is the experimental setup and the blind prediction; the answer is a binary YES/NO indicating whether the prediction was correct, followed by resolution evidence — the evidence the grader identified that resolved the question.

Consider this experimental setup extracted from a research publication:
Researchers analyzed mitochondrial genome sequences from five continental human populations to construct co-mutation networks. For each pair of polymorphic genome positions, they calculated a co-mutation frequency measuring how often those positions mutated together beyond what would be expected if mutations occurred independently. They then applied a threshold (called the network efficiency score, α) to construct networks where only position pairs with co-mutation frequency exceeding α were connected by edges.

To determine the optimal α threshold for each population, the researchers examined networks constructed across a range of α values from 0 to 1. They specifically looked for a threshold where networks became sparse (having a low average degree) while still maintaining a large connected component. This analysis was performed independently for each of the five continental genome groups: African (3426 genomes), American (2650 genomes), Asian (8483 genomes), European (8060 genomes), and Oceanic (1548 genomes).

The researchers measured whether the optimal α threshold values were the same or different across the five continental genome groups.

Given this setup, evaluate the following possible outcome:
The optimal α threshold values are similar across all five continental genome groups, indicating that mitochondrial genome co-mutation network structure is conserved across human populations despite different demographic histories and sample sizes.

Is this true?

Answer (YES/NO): NO